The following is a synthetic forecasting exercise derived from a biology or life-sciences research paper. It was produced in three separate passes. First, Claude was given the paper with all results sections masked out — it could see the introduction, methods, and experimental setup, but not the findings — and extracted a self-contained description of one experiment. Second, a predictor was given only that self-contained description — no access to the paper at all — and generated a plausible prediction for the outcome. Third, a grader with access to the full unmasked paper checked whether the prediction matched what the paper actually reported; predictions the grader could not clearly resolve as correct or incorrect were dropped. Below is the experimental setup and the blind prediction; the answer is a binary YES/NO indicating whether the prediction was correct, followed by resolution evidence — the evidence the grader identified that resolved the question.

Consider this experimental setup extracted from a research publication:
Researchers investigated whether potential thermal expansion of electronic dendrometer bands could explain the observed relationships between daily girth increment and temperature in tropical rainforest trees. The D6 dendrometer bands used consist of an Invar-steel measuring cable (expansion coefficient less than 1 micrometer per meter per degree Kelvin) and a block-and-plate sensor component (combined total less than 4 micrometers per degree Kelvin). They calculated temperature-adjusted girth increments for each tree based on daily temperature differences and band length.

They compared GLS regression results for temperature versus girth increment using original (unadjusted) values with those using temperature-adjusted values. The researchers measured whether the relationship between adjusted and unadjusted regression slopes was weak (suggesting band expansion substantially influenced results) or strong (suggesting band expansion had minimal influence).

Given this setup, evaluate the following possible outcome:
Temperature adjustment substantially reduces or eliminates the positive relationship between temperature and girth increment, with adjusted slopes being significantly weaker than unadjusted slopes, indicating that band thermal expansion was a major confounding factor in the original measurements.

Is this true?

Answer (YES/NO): NO